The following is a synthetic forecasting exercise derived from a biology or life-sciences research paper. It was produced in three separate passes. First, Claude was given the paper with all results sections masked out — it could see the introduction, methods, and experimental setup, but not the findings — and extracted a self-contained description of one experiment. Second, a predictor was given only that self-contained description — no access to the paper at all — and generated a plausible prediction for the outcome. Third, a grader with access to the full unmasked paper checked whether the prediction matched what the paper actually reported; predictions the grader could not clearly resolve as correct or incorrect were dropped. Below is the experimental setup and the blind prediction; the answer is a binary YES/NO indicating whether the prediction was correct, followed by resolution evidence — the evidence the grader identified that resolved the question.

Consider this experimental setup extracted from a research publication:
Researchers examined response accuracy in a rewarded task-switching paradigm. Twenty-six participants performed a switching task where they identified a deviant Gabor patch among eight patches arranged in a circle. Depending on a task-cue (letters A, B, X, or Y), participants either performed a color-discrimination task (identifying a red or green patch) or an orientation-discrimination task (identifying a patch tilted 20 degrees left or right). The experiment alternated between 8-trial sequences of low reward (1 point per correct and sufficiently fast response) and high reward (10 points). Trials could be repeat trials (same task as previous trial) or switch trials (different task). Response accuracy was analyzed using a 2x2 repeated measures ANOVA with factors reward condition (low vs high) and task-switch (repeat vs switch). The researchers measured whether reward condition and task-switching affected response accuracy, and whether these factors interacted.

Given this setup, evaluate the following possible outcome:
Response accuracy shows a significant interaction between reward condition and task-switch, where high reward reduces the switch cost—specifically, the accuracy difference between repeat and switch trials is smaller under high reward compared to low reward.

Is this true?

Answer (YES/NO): NO